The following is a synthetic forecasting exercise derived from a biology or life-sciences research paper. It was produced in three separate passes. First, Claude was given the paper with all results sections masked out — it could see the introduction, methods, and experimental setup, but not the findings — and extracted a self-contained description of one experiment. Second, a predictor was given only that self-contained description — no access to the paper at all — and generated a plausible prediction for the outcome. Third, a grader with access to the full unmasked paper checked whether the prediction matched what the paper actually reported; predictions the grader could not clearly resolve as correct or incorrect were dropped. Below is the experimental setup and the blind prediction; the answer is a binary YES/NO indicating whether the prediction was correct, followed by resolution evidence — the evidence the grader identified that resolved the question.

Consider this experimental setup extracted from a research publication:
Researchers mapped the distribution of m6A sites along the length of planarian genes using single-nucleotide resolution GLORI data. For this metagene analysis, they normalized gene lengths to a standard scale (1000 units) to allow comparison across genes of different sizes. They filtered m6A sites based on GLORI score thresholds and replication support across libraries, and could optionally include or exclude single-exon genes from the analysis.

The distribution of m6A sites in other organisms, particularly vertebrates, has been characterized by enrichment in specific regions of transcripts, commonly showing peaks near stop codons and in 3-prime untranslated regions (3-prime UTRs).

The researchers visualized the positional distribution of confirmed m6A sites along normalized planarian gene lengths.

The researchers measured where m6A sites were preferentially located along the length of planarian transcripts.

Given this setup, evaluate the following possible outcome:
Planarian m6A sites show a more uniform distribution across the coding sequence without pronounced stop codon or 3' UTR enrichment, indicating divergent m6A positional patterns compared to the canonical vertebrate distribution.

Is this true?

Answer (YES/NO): NO